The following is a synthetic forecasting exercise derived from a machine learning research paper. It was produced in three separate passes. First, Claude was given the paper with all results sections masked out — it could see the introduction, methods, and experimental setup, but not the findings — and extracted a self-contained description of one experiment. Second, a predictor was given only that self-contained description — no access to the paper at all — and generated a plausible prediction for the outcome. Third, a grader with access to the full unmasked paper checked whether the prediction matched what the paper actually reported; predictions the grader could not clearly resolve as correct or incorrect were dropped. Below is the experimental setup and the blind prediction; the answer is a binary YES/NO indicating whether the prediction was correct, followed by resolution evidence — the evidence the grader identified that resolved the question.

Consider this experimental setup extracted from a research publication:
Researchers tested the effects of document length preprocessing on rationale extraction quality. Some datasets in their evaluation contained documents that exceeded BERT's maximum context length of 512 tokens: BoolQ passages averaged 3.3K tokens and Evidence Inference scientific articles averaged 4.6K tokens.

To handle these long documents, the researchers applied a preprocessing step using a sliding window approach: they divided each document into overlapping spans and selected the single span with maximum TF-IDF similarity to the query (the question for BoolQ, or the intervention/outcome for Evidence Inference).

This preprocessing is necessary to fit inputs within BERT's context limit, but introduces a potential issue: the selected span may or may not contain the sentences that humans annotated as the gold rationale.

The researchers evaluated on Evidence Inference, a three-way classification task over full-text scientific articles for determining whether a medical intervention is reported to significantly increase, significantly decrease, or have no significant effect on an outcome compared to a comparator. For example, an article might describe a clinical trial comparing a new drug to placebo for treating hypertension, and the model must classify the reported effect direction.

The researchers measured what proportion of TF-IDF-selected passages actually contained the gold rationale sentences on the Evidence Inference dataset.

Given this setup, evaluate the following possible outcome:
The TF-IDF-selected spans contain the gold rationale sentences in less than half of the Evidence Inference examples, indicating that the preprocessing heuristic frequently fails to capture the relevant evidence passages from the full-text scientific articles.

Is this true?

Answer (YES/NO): NO